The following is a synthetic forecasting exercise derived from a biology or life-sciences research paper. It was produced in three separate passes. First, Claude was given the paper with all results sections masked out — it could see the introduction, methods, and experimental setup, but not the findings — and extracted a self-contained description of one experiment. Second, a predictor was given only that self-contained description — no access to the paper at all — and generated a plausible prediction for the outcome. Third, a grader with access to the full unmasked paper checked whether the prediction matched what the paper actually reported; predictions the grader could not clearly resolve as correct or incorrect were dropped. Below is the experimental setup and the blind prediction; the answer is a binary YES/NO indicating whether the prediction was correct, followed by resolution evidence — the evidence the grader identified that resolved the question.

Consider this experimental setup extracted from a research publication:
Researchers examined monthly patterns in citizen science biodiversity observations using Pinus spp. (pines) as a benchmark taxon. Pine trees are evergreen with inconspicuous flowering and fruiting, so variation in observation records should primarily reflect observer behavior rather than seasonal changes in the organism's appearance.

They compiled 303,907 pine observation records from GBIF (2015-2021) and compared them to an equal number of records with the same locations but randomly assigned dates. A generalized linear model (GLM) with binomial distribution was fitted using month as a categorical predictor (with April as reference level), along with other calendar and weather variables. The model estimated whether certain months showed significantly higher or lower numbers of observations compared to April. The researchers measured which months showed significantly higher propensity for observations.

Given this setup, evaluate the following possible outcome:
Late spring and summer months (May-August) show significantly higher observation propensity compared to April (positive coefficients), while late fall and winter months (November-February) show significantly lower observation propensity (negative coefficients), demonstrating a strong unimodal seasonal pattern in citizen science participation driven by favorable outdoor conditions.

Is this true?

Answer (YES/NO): YES